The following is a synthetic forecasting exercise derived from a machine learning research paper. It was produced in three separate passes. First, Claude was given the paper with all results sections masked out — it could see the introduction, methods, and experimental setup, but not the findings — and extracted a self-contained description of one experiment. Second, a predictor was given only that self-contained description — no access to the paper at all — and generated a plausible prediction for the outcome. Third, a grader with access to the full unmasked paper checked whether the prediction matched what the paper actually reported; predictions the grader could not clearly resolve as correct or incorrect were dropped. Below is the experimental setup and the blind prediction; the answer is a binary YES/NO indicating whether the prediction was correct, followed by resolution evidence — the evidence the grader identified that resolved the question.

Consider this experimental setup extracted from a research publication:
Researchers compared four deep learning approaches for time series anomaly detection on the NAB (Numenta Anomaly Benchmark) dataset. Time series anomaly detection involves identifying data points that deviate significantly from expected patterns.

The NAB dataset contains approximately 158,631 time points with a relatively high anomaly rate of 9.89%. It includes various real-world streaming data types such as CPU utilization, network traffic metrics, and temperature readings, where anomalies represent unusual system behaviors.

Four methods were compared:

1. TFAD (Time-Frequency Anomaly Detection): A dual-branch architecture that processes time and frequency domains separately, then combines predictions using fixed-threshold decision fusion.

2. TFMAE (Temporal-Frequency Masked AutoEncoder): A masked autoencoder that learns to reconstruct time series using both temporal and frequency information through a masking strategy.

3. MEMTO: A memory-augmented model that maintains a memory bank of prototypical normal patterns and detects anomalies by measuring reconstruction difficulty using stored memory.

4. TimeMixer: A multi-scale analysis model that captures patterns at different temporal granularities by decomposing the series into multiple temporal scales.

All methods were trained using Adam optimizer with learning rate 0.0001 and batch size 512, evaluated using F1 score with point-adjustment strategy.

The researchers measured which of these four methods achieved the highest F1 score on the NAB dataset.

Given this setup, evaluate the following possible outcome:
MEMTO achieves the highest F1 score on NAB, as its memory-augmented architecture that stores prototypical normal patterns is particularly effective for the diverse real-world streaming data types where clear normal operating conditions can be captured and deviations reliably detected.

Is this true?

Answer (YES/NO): NO